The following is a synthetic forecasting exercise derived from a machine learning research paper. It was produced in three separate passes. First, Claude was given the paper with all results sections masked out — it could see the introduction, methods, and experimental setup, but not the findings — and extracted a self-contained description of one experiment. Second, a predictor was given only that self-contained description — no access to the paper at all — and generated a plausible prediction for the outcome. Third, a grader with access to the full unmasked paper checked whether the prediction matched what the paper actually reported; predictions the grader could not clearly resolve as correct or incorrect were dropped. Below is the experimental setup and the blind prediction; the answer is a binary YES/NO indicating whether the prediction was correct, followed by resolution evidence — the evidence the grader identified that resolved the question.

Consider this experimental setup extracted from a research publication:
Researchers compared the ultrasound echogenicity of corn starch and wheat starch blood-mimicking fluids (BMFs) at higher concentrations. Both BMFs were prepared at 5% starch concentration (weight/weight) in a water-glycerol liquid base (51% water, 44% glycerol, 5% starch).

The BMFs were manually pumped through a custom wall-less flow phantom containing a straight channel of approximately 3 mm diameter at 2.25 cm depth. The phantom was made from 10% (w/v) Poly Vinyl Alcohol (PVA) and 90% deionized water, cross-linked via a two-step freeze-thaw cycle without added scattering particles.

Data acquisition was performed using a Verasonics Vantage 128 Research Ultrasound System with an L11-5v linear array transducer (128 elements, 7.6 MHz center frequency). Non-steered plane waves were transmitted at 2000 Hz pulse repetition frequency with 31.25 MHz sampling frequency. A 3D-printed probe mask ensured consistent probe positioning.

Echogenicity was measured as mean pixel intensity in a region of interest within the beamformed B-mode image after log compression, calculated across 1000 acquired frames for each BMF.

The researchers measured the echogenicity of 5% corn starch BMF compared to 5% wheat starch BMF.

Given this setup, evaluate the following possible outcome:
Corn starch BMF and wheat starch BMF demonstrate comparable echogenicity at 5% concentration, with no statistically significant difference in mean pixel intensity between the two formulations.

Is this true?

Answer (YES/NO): YES